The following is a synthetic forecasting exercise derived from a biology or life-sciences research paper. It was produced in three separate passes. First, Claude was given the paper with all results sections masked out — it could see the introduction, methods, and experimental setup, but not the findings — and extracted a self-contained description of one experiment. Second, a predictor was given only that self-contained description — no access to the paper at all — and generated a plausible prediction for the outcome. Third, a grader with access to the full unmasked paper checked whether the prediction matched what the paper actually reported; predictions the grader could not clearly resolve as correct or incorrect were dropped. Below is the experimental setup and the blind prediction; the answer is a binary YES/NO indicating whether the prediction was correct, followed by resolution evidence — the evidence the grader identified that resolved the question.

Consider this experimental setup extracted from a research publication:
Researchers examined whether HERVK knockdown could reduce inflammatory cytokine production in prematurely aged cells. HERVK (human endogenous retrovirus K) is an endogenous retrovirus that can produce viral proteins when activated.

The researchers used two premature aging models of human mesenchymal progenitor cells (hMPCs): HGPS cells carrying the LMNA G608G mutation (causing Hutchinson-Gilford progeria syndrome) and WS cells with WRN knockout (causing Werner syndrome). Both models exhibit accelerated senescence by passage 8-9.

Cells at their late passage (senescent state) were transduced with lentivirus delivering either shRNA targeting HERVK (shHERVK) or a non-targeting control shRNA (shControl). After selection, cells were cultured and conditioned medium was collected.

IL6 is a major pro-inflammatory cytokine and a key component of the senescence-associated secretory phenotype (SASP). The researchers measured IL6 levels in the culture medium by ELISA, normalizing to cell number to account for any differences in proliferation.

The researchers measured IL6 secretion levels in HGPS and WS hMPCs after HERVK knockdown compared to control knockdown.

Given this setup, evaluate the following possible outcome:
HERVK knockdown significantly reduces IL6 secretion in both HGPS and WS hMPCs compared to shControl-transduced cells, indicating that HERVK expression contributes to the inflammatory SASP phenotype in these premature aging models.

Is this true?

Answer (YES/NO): YES